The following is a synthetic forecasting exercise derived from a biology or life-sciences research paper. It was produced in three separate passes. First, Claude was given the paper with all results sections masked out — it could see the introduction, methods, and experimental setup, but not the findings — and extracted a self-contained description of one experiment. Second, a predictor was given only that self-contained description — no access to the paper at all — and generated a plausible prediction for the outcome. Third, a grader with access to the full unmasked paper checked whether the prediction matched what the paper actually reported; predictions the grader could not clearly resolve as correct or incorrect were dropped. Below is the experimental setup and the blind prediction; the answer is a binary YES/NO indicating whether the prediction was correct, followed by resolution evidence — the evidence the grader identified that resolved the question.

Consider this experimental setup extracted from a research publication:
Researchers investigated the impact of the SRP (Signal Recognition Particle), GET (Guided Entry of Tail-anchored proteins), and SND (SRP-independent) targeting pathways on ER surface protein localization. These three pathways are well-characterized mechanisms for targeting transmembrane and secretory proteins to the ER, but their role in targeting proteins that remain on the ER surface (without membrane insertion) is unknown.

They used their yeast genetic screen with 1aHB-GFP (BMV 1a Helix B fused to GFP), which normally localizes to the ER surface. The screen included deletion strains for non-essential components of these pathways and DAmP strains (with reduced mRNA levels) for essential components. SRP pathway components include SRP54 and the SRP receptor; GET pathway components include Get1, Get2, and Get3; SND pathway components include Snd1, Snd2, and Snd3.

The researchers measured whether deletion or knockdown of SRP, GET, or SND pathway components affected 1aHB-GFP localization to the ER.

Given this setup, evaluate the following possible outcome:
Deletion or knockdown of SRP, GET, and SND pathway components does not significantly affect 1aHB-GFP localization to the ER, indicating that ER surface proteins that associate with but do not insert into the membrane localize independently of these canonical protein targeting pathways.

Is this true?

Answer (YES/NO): YES